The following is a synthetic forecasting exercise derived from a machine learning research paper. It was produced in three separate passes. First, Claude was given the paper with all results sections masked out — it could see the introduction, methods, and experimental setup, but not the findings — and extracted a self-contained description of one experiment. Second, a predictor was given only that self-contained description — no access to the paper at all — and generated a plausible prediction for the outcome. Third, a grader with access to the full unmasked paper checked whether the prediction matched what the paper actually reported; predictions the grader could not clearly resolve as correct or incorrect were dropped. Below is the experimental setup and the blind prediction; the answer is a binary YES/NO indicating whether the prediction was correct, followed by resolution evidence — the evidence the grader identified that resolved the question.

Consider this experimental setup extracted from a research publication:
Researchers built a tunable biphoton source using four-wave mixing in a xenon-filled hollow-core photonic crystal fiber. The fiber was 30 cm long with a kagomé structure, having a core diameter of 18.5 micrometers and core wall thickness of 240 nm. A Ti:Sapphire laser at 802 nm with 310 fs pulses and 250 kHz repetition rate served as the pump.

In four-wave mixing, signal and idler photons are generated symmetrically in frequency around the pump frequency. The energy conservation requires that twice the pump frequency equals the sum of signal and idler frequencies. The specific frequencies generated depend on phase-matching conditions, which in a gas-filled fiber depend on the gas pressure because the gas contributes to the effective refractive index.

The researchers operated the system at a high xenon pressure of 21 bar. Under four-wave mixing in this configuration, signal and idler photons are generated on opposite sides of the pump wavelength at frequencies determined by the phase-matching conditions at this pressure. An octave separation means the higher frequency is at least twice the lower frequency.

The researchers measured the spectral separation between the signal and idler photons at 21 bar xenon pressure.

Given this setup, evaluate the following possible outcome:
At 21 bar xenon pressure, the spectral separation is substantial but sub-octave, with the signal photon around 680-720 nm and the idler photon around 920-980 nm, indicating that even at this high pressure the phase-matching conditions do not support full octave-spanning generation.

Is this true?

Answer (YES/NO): NO